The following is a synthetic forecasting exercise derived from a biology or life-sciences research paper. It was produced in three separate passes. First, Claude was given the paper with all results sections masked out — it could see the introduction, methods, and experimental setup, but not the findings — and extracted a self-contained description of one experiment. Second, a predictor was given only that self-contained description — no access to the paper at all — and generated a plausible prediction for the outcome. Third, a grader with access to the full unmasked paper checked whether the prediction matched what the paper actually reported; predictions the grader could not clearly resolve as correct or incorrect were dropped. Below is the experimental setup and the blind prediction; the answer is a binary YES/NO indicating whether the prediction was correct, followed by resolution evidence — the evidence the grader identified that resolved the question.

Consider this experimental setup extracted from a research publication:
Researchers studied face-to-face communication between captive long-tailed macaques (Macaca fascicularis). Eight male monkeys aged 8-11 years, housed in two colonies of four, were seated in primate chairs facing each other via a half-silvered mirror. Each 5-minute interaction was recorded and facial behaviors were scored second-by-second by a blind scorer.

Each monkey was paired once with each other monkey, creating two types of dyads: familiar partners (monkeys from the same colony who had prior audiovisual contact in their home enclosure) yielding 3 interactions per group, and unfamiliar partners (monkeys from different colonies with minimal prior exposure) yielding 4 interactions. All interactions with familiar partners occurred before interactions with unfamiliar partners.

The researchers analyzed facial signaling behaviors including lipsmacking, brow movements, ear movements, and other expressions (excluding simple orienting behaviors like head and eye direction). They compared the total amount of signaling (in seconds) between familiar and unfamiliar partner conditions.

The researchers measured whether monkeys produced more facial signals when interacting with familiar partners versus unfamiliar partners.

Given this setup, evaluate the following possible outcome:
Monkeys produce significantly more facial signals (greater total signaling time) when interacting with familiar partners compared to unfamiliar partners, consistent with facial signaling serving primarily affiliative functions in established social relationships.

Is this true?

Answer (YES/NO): NO